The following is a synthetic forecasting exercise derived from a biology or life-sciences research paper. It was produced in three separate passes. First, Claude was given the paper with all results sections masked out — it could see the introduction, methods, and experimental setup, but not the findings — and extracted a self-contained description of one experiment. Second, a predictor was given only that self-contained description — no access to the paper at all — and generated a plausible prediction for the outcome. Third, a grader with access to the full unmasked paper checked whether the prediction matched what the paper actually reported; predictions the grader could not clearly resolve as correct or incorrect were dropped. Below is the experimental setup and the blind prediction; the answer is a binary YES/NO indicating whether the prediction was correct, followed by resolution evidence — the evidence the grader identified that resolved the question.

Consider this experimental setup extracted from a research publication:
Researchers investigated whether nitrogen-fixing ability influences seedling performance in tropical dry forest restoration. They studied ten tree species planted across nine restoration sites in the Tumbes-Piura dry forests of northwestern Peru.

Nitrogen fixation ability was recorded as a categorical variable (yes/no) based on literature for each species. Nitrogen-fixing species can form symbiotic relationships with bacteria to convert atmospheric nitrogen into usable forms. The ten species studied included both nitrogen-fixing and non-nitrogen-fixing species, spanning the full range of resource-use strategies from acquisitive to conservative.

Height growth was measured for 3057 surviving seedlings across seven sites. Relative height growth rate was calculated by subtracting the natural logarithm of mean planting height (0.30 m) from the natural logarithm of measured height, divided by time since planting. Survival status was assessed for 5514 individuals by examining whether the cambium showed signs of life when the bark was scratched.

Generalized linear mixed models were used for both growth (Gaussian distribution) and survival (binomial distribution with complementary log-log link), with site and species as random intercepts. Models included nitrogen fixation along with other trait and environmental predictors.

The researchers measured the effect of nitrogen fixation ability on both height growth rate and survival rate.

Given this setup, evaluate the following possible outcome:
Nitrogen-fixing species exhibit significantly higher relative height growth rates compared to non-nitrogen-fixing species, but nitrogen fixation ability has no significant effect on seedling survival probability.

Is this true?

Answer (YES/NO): NO